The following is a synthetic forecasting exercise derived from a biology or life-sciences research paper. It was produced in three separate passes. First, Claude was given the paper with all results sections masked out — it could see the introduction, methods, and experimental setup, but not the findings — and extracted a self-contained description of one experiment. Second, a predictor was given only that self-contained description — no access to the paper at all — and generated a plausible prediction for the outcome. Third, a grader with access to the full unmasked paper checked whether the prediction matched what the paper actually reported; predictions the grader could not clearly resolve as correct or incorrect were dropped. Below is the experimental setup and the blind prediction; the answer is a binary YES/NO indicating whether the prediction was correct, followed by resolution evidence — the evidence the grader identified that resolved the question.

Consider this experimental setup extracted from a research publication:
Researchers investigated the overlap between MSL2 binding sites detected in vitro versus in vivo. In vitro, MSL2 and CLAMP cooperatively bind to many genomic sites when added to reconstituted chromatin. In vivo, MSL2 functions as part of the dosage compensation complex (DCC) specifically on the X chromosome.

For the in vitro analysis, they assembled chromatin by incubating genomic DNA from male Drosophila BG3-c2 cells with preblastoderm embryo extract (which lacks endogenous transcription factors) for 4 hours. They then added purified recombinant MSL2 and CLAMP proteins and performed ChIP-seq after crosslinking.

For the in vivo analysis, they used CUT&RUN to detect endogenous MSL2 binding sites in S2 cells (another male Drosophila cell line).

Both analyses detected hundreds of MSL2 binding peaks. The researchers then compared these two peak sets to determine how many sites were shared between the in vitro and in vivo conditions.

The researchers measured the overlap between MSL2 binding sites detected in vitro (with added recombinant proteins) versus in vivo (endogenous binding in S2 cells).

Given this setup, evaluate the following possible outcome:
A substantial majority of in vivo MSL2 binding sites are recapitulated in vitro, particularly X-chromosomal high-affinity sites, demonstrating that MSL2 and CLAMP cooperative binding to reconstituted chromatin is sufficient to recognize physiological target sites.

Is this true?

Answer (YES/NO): NO